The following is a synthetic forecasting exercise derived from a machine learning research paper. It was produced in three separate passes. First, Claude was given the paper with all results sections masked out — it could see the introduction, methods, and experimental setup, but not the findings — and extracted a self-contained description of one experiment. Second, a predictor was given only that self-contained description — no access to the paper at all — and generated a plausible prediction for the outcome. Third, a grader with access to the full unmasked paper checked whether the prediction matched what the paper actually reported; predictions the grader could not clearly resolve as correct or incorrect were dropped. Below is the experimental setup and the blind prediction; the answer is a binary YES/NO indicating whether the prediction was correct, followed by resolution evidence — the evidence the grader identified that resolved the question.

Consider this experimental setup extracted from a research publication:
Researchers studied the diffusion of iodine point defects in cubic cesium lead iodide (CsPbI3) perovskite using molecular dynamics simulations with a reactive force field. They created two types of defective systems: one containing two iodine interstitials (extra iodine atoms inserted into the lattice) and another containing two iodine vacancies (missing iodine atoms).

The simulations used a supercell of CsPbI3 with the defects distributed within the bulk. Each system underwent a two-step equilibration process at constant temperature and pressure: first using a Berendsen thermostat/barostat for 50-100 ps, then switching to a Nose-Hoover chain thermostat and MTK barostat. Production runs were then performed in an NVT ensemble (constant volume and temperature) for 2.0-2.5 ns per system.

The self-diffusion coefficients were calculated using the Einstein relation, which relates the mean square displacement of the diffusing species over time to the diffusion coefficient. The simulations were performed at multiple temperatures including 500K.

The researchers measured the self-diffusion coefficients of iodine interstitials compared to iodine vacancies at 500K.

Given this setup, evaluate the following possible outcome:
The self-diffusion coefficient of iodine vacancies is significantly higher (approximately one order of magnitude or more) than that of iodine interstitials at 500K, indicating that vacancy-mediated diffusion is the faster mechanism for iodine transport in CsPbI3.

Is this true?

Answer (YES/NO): NO